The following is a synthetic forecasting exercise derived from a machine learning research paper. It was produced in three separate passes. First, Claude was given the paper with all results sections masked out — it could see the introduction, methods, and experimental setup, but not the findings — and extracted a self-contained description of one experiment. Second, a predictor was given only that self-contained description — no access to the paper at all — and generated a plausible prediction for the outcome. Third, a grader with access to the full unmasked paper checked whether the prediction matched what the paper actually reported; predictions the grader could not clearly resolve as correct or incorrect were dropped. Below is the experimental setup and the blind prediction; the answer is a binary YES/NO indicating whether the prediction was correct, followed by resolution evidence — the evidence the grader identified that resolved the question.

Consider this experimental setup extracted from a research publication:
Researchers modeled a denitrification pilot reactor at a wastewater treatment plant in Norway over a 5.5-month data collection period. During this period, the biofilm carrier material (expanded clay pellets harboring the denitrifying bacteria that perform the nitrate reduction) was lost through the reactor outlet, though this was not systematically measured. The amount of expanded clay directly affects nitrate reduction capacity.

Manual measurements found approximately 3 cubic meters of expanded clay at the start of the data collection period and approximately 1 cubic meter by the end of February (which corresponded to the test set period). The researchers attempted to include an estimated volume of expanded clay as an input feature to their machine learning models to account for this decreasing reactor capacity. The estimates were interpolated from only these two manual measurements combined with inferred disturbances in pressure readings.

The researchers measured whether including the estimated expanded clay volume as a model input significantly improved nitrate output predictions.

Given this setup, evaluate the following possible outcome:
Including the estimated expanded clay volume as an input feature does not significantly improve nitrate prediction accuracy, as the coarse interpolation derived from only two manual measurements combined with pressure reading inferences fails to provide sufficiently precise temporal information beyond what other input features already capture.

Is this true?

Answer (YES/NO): YES